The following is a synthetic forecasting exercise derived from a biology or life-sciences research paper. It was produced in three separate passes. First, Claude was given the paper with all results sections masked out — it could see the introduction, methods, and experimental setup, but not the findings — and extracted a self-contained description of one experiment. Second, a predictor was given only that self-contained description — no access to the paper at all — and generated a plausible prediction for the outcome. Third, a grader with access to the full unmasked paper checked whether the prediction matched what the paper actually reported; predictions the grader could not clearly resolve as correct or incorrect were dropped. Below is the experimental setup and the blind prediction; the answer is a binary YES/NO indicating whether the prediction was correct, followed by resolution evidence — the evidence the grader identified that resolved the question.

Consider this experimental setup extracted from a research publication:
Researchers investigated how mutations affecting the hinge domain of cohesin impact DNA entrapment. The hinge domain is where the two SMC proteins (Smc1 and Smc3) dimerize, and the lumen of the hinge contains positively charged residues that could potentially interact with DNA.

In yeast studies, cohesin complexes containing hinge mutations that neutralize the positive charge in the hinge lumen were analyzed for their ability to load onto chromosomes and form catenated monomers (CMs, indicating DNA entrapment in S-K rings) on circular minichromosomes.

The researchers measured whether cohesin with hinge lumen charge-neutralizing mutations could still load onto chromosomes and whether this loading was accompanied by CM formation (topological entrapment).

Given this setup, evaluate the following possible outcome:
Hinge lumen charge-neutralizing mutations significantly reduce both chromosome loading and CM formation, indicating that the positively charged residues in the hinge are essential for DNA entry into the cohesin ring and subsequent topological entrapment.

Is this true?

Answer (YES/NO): NO